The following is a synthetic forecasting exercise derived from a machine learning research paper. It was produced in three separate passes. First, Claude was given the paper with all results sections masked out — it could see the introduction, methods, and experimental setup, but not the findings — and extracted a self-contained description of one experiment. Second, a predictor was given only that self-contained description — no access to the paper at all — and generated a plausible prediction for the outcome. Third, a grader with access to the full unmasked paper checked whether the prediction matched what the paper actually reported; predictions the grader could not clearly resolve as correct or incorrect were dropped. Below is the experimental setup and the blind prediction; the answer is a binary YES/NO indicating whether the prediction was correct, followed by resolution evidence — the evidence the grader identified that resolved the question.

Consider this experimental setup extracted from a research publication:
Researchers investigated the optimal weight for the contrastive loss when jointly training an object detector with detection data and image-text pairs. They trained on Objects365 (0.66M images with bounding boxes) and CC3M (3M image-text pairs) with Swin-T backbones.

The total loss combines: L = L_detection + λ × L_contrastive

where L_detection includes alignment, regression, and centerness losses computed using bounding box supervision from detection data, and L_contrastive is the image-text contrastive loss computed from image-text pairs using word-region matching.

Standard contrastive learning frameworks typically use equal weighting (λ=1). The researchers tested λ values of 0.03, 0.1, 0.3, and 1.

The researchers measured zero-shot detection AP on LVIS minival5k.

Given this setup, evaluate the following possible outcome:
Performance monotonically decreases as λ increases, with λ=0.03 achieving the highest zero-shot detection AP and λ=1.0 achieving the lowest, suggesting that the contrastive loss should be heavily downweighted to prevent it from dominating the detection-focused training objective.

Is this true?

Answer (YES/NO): NO